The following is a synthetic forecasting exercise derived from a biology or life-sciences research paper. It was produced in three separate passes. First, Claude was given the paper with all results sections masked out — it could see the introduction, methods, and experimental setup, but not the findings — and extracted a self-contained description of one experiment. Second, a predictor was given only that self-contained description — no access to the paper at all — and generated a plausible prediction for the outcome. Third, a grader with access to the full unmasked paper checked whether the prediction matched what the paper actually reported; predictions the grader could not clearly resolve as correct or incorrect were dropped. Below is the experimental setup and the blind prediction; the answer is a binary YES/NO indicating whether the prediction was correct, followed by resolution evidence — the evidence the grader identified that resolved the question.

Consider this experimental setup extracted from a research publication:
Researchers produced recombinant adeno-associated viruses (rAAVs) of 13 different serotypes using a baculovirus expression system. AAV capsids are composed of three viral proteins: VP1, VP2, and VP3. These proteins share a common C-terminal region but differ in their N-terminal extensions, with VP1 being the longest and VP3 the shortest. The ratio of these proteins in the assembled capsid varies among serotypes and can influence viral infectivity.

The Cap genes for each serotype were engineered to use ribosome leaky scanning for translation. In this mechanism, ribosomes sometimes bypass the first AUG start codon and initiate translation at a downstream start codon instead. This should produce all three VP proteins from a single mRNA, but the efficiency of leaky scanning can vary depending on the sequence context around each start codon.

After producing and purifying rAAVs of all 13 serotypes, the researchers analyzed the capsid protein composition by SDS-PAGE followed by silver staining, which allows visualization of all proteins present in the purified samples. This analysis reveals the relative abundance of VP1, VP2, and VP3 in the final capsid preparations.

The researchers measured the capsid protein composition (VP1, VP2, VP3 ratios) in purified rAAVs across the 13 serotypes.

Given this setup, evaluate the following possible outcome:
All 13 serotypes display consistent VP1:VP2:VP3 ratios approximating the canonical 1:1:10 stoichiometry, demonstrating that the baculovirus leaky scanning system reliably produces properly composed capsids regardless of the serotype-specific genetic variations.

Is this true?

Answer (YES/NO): YES